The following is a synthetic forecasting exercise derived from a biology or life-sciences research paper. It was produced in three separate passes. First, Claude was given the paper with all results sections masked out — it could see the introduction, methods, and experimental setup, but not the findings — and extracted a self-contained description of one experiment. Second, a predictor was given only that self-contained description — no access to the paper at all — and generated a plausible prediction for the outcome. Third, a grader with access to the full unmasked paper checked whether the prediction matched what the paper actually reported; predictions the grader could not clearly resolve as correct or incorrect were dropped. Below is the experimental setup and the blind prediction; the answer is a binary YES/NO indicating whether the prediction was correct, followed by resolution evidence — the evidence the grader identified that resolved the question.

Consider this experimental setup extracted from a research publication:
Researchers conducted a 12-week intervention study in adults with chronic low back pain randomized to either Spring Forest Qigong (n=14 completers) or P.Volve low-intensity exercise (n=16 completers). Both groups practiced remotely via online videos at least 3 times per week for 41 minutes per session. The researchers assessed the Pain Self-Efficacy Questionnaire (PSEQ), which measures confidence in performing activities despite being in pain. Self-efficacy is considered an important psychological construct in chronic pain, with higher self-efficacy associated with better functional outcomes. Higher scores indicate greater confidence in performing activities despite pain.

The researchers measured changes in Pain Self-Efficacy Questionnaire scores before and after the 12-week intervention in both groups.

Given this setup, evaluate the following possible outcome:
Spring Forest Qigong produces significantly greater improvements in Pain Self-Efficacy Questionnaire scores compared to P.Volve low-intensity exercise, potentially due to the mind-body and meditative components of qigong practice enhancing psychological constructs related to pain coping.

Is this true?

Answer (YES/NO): NO